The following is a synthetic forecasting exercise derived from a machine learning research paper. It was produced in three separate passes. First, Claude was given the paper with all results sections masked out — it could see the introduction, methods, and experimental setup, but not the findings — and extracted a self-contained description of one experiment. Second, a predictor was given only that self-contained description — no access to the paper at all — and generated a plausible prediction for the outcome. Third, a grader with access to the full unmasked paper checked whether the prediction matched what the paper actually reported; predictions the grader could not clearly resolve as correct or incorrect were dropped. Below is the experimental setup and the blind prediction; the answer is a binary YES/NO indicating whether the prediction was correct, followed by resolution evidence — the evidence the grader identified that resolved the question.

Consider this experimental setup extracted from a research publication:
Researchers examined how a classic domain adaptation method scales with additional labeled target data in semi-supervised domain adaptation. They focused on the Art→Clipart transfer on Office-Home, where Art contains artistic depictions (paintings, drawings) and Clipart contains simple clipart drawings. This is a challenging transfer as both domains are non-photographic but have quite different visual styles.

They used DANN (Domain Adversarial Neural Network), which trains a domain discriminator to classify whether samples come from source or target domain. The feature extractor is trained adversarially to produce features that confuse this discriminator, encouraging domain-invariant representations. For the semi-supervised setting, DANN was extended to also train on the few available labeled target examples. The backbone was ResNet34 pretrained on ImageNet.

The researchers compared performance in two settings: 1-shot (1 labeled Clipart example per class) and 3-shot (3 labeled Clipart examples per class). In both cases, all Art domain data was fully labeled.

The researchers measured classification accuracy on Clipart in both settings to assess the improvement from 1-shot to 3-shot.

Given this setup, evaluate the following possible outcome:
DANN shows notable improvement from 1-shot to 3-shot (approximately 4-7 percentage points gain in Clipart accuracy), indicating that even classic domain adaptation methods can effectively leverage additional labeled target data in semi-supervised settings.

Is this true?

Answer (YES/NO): NO